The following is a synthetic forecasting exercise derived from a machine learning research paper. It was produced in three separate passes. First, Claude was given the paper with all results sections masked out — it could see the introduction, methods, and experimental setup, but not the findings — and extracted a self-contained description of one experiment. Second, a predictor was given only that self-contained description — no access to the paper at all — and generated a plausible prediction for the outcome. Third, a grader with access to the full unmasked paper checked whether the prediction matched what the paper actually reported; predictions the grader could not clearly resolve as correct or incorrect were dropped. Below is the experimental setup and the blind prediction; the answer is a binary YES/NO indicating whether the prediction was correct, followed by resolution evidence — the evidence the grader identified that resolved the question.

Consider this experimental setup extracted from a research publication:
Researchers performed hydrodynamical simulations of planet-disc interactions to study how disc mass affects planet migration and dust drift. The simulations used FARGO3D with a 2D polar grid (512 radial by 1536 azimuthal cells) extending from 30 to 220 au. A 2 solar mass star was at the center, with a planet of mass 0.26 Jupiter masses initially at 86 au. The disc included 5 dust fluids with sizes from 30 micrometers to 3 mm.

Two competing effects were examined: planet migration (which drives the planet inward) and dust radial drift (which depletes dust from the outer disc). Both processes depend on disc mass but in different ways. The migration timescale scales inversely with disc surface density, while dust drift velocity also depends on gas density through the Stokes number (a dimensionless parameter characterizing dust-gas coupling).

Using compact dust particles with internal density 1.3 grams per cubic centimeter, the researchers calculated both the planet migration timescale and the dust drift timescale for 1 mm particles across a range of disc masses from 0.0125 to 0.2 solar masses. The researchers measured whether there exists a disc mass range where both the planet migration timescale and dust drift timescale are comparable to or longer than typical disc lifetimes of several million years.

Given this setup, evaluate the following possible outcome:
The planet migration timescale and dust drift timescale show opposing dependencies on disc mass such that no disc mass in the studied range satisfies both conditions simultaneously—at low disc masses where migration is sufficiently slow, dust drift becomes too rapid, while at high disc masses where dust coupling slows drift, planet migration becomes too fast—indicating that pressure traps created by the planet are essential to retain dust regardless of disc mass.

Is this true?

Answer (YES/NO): YES